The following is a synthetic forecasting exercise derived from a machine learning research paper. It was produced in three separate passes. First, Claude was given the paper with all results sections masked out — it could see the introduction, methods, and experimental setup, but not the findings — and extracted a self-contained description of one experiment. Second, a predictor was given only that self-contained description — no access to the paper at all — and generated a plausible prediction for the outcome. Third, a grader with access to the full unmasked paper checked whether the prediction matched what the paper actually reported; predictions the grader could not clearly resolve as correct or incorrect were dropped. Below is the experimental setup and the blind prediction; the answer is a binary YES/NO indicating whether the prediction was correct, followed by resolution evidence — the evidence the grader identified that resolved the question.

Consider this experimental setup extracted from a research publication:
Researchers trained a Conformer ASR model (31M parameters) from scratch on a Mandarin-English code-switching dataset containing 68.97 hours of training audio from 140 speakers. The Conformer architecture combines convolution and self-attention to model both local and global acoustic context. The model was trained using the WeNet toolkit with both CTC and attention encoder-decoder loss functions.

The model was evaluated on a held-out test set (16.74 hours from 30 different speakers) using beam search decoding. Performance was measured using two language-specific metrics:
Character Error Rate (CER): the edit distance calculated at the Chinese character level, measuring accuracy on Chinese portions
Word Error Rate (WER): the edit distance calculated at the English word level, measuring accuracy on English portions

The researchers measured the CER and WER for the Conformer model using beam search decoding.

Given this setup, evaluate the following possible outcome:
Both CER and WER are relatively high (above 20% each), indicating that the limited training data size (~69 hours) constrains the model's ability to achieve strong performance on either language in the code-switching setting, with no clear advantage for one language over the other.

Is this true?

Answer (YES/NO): NO